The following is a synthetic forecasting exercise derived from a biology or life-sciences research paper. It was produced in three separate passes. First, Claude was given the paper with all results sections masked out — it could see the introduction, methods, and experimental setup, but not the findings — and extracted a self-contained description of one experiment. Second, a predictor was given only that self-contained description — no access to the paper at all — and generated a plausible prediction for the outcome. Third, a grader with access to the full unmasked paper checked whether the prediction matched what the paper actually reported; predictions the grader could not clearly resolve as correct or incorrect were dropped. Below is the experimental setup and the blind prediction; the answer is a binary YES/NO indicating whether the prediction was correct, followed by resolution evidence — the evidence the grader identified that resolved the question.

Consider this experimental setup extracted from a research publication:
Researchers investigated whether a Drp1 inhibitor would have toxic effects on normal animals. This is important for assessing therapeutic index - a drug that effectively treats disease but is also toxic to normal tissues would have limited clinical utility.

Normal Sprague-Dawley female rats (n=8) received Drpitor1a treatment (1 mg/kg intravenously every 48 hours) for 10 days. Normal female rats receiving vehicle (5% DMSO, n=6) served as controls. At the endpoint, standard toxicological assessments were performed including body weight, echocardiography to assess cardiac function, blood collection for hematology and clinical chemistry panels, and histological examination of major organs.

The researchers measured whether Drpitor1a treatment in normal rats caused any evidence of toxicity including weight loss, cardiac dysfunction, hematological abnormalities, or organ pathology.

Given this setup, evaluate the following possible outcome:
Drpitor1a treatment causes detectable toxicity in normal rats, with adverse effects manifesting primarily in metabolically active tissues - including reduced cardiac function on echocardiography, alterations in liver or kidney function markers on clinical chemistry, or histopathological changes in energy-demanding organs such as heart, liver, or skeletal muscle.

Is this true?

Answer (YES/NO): NO